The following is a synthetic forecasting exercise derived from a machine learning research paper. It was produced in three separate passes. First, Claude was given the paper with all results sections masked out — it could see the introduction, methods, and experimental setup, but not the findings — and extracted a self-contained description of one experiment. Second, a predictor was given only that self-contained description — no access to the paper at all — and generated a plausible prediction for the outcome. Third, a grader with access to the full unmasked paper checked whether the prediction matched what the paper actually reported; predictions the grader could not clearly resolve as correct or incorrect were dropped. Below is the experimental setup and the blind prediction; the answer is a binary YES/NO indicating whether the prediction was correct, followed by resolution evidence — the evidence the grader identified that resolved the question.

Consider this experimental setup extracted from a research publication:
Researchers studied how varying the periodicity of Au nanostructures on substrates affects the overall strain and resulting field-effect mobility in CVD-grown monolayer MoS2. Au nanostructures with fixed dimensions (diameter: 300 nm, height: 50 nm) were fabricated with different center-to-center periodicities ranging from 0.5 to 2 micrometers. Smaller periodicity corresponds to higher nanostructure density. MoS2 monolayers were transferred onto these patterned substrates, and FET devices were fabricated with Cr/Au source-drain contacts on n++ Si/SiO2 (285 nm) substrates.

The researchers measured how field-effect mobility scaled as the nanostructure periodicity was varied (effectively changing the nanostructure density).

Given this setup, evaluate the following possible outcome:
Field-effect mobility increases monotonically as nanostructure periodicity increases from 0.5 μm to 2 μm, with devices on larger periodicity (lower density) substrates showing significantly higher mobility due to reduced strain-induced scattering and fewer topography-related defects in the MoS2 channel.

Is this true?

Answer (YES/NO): NO